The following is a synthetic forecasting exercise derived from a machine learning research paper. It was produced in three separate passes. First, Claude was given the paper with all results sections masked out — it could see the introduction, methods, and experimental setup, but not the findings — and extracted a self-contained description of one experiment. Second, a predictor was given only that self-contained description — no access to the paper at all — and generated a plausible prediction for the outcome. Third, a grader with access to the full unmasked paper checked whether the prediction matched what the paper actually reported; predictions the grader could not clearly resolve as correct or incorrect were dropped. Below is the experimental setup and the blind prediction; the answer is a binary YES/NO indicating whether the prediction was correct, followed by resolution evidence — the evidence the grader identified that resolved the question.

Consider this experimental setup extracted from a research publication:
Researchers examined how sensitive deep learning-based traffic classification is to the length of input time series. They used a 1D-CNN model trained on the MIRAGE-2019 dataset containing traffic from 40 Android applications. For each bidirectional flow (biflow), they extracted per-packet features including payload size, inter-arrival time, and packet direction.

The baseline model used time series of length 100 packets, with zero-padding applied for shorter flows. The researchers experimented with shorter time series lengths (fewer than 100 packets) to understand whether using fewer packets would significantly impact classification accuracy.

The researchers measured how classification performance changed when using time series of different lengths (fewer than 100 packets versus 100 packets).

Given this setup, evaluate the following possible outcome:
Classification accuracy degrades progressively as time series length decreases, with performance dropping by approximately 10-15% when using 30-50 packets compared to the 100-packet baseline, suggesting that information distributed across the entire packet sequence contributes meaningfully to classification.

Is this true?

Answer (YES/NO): NO